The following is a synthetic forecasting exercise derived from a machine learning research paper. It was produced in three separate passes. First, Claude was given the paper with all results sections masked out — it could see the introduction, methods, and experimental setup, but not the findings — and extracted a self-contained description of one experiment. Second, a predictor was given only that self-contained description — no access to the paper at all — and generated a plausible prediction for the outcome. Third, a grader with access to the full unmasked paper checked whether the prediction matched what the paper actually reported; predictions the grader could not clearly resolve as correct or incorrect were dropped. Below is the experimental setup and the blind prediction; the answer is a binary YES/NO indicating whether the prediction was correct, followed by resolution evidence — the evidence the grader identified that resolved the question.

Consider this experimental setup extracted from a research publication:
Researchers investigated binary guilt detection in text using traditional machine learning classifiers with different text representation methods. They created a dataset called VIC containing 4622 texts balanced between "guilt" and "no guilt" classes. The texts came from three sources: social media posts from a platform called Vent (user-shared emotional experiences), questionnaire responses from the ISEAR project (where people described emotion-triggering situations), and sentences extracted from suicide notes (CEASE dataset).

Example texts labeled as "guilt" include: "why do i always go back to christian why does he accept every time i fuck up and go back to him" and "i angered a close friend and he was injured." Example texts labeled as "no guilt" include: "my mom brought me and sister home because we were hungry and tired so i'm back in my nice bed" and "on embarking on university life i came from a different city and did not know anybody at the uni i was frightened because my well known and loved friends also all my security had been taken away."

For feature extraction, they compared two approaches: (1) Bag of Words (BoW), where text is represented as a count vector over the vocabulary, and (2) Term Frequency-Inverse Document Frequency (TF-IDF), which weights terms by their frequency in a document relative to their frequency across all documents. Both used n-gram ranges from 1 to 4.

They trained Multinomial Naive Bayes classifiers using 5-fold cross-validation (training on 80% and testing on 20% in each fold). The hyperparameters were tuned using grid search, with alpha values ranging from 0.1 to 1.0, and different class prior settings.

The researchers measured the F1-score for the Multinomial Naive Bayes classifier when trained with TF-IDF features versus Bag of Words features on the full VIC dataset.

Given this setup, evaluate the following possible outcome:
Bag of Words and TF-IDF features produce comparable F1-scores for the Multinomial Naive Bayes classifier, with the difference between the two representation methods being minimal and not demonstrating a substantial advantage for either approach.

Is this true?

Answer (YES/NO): YES